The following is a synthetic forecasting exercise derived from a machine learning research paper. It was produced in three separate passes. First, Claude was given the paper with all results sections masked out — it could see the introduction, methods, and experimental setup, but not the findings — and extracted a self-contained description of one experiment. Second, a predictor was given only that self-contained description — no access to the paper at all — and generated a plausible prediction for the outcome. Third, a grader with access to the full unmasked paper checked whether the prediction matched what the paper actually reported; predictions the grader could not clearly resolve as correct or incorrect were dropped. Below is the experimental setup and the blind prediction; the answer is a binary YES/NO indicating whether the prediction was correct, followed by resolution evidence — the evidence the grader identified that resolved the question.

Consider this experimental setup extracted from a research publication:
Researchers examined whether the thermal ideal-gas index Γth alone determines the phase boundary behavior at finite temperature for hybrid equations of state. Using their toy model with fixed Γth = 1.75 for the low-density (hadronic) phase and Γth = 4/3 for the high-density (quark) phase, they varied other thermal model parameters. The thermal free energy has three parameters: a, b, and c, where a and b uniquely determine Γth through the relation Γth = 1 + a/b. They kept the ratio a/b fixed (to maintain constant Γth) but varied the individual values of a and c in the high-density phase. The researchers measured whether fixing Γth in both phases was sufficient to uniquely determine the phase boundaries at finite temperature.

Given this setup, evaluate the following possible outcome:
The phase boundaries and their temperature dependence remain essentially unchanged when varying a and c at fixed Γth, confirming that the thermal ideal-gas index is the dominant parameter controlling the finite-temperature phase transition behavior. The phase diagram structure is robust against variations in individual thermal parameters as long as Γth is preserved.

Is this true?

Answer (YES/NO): NO